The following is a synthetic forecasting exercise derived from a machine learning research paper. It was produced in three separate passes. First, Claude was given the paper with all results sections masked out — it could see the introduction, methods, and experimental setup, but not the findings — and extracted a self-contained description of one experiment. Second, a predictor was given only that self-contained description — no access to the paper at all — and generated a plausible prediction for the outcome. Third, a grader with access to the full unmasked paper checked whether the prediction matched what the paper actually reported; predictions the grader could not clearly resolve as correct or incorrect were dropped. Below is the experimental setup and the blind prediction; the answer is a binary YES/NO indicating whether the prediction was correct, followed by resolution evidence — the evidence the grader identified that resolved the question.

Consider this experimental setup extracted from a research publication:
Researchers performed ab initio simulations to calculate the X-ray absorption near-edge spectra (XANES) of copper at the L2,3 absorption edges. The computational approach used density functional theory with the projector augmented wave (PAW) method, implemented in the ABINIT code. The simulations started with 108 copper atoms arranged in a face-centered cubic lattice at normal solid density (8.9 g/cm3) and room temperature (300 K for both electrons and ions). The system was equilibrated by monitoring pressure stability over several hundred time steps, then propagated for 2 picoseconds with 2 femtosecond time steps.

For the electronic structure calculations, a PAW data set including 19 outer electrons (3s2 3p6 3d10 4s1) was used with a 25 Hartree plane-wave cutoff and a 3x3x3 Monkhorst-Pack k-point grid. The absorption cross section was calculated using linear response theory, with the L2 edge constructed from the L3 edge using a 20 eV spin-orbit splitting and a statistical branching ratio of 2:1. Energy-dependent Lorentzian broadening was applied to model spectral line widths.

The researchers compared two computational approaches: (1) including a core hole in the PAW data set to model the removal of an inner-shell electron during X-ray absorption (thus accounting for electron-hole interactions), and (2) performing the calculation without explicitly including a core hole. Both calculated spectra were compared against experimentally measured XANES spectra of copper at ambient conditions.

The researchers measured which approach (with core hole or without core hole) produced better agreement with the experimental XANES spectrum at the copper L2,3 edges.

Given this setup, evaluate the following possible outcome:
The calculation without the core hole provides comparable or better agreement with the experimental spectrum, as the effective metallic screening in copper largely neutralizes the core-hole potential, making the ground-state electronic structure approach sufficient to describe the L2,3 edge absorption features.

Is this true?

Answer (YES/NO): YES